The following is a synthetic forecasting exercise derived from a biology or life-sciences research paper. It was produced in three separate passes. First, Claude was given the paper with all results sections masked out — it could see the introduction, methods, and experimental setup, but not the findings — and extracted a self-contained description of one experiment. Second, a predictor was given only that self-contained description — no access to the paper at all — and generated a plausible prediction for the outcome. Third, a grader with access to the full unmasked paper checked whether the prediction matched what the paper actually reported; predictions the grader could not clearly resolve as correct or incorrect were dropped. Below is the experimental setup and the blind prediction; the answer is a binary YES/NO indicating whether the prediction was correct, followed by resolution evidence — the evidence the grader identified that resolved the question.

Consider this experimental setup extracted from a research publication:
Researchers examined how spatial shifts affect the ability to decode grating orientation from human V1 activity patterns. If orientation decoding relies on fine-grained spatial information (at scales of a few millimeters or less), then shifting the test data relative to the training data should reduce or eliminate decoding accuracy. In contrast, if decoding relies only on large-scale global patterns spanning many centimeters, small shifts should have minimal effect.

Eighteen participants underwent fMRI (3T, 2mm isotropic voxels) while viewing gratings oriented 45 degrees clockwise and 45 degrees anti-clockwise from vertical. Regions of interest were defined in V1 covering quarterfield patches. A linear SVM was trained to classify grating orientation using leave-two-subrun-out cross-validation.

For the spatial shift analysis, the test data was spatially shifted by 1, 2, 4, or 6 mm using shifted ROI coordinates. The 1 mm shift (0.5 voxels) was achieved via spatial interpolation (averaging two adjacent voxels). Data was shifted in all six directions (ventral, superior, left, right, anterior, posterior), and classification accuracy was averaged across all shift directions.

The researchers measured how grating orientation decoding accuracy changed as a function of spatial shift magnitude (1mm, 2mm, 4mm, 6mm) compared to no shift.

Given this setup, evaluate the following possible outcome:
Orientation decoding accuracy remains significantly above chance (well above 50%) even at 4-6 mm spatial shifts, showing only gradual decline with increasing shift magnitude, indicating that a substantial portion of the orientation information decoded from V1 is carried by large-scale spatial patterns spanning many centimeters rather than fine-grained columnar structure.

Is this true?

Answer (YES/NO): NO